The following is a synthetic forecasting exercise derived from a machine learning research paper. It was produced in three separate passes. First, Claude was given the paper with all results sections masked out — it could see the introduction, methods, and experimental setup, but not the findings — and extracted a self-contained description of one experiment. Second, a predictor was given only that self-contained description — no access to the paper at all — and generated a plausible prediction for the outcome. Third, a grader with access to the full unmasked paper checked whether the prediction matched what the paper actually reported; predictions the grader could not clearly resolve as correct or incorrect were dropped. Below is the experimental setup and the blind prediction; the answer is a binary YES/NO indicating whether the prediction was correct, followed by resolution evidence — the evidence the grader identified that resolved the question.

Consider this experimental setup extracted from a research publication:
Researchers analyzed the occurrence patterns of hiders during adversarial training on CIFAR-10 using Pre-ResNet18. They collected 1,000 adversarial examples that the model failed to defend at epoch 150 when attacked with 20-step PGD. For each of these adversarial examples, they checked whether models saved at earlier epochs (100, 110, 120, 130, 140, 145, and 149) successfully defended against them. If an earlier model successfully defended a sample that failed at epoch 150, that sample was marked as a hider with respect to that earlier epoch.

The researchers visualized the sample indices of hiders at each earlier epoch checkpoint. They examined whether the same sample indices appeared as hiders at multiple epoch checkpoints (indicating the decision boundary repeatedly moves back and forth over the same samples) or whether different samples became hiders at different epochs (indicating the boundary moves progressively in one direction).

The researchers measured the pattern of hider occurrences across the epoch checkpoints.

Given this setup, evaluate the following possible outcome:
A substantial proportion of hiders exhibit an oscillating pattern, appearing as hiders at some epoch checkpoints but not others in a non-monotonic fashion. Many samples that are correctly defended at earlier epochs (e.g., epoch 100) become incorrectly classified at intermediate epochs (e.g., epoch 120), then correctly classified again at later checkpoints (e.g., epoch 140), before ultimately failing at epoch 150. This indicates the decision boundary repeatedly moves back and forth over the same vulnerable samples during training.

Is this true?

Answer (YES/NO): YES